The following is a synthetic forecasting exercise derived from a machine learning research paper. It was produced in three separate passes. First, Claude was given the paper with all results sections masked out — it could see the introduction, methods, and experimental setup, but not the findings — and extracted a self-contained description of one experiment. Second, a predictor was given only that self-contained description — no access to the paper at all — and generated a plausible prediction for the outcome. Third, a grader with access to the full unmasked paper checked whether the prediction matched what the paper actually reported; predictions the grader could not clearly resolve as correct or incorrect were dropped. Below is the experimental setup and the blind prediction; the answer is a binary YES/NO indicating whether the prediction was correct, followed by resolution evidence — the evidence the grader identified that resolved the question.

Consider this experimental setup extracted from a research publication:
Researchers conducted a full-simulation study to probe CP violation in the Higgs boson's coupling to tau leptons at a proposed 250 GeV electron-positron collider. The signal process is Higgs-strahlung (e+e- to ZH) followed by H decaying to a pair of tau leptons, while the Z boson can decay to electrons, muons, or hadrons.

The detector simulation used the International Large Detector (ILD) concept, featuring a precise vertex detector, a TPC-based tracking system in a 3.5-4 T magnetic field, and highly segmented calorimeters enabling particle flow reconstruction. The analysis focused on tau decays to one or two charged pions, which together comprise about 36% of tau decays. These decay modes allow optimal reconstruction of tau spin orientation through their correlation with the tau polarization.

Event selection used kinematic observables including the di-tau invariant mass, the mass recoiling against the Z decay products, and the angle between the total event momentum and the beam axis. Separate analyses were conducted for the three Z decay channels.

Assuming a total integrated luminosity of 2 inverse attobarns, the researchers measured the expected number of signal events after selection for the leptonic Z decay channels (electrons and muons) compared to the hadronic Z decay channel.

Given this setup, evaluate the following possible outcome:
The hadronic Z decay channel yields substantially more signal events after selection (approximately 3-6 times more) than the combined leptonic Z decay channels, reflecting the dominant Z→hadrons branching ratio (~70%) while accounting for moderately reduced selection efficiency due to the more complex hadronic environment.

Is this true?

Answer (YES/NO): NO